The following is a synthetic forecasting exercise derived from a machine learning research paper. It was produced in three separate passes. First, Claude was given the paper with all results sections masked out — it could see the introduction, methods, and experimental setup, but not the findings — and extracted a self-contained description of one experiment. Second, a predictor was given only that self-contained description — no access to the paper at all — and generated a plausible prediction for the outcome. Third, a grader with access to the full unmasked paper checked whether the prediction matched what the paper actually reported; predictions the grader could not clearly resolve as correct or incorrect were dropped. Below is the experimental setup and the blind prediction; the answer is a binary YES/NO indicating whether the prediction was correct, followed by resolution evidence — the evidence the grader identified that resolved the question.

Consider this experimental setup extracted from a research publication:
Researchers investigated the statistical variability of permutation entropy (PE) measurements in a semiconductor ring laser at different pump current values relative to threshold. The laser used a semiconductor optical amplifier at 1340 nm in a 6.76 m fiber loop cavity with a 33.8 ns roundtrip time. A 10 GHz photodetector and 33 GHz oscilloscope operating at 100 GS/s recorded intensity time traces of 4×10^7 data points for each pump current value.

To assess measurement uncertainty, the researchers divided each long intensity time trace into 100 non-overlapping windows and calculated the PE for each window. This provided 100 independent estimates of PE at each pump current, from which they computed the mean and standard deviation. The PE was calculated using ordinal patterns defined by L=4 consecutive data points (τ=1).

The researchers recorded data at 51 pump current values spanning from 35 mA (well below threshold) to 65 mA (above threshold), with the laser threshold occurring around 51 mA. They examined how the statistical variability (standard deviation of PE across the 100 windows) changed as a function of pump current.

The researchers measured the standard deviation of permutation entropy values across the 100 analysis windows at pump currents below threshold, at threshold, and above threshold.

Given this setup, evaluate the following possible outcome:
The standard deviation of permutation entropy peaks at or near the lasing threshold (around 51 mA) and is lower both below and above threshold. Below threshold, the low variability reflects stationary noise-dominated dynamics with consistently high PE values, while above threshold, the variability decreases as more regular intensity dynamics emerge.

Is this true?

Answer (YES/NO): YES